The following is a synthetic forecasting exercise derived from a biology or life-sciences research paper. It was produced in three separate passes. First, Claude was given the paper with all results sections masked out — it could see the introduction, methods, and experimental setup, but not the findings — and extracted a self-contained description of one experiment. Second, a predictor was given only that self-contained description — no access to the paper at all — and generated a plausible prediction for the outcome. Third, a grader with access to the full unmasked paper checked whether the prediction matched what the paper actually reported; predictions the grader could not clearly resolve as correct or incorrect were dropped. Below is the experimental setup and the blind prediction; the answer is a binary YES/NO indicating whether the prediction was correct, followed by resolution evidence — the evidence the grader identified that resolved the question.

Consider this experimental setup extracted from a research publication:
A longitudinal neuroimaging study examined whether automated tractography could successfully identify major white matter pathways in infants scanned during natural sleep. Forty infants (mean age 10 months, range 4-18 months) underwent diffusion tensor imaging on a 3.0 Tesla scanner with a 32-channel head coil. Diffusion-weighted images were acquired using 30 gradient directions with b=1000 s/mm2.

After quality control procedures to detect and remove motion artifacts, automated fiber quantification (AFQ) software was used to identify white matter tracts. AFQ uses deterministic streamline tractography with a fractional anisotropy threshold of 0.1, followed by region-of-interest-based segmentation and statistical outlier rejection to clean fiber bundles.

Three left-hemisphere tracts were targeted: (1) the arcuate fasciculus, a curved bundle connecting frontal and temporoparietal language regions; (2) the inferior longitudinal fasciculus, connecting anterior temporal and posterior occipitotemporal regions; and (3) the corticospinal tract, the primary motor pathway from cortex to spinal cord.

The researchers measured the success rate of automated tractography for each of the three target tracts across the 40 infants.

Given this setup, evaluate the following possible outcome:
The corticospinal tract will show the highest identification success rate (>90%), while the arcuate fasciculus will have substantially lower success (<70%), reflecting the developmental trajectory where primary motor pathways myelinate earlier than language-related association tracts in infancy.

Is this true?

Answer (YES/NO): NO